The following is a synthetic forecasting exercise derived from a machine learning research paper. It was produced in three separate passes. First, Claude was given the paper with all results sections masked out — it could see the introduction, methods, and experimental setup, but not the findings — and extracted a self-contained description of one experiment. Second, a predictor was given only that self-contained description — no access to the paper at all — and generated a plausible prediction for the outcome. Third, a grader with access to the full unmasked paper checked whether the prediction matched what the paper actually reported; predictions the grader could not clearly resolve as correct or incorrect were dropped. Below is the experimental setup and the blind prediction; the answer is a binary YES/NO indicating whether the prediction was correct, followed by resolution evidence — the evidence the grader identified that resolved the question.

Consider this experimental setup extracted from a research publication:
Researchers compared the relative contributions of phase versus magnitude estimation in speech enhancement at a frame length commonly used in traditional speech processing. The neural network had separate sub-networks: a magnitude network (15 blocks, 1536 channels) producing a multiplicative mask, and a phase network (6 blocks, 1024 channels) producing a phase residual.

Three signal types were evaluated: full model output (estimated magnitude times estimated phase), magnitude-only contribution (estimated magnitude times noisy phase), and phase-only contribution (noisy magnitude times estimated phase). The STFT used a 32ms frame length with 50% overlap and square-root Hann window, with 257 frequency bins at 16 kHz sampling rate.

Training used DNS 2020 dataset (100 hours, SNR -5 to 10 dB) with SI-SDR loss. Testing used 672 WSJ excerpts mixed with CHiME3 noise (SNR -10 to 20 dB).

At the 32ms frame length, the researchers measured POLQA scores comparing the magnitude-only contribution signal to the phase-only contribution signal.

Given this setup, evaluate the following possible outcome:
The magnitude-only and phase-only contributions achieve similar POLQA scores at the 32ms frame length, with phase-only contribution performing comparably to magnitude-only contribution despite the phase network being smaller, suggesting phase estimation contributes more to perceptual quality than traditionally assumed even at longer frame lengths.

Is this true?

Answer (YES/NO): NO